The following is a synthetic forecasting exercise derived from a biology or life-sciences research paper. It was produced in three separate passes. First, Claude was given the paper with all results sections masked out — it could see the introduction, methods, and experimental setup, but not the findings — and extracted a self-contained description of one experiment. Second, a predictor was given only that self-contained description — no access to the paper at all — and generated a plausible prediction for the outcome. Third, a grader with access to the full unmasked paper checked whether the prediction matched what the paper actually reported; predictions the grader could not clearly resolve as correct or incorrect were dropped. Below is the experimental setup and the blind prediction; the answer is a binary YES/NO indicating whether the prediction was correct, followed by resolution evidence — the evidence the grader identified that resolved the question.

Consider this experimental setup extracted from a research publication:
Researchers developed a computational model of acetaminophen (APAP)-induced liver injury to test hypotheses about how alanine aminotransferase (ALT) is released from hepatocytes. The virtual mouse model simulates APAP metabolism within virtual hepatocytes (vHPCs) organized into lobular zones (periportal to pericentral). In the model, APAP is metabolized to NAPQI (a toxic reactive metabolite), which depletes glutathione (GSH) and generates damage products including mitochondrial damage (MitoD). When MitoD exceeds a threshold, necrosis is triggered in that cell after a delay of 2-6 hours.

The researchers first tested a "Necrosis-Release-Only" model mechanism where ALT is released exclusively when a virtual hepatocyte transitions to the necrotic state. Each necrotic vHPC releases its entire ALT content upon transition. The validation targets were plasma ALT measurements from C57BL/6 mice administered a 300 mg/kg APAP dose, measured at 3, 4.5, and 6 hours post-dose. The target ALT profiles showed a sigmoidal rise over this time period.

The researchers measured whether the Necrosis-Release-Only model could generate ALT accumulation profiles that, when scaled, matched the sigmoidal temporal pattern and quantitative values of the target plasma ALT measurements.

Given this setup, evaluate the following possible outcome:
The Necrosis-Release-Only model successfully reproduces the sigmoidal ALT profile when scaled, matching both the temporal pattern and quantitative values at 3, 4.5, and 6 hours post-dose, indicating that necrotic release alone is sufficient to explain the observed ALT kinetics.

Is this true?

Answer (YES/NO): NO